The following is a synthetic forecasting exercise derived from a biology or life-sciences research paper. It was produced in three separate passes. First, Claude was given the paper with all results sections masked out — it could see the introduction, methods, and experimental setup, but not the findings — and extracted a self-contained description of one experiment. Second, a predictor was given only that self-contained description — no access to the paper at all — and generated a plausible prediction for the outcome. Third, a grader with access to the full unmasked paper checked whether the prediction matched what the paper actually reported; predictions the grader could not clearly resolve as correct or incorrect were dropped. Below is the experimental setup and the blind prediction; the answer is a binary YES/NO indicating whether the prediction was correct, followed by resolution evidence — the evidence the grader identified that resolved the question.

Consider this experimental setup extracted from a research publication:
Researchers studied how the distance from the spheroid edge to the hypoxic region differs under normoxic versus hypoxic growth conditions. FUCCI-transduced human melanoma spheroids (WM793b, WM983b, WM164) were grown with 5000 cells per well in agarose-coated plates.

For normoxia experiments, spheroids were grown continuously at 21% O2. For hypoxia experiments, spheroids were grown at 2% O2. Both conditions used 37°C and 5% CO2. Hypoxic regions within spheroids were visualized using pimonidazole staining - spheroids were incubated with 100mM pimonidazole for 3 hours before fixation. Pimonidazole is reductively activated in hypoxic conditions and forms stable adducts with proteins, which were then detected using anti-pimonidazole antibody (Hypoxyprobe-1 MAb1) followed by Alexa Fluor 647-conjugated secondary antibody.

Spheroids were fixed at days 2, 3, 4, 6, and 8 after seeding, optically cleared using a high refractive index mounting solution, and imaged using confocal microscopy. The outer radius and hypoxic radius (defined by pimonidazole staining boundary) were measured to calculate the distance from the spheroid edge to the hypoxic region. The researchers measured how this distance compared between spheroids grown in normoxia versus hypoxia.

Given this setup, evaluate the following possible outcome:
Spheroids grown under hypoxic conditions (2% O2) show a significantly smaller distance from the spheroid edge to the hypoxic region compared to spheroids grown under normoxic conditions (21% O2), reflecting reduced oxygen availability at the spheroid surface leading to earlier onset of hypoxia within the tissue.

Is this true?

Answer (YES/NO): YES